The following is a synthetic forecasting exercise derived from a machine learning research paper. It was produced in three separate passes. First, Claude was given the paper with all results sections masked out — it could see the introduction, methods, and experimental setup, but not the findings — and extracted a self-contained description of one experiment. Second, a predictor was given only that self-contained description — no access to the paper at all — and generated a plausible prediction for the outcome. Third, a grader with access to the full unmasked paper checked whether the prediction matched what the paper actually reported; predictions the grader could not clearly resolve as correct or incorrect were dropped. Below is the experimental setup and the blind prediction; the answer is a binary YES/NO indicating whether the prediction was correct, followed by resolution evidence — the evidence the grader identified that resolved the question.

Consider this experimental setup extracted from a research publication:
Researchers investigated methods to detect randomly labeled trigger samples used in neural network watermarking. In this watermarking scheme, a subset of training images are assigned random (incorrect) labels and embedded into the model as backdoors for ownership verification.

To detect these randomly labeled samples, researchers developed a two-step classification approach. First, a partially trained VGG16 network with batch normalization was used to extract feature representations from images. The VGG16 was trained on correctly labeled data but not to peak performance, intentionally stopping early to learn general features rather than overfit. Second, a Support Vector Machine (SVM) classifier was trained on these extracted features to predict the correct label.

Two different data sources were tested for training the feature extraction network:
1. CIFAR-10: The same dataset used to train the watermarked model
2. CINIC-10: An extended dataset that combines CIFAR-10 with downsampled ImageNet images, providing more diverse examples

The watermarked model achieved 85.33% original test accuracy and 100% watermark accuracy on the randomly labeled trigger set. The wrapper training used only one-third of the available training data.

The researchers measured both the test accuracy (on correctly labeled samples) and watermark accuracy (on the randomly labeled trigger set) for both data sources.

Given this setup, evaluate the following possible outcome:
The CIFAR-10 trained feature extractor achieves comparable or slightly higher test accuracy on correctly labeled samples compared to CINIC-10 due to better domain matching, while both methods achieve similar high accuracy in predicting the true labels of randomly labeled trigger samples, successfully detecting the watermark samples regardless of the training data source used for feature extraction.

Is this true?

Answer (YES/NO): NO